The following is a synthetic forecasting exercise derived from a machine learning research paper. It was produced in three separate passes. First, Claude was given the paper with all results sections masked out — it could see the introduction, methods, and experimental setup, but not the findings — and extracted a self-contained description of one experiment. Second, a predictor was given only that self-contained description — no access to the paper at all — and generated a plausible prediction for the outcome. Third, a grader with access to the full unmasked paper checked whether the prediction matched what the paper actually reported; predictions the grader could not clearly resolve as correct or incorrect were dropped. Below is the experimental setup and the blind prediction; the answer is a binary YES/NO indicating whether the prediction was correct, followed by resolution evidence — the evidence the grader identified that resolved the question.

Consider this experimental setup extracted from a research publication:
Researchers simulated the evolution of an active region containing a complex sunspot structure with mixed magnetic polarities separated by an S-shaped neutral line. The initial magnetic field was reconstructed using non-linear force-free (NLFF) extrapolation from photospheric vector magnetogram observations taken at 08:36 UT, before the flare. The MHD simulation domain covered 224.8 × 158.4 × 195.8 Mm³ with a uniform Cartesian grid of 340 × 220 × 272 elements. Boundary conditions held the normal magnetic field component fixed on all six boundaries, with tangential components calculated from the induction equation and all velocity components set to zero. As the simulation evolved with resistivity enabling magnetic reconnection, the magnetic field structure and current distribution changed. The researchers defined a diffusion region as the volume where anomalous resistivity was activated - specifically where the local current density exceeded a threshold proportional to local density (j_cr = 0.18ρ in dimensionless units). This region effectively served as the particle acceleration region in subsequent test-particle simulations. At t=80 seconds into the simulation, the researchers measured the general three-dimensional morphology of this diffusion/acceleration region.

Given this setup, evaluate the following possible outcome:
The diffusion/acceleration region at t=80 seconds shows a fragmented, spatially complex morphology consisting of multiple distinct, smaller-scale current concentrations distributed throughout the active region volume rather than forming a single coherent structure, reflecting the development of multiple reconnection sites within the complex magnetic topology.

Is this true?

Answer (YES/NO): NO